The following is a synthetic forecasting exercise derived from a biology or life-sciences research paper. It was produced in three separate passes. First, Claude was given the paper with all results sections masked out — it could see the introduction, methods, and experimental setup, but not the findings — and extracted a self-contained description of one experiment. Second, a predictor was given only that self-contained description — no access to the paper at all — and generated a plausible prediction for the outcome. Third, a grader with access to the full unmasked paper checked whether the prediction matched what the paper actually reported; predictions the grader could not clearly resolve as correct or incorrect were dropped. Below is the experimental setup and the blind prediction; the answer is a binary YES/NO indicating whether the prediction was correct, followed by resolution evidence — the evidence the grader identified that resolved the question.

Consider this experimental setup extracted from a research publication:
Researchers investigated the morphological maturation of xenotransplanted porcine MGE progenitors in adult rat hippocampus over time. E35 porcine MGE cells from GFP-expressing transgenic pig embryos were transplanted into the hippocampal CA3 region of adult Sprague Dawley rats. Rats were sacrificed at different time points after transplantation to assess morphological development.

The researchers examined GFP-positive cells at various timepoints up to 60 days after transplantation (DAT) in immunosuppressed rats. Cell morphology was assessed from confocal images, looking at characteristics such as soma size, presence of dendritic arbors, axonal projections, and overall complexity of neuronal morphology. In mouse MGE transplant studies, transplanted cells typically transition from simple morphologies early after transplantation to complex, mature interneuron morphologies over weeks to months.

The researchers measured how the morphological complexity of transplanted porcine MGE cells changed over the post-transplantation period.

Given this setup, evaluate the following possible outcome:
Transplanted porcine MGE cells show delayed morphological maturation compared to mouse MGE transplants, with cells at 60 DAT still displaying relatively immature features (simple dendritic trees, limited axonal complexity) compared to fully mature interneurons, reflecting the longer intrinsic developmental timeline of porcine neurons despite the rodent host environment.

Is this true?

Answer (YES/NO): NO